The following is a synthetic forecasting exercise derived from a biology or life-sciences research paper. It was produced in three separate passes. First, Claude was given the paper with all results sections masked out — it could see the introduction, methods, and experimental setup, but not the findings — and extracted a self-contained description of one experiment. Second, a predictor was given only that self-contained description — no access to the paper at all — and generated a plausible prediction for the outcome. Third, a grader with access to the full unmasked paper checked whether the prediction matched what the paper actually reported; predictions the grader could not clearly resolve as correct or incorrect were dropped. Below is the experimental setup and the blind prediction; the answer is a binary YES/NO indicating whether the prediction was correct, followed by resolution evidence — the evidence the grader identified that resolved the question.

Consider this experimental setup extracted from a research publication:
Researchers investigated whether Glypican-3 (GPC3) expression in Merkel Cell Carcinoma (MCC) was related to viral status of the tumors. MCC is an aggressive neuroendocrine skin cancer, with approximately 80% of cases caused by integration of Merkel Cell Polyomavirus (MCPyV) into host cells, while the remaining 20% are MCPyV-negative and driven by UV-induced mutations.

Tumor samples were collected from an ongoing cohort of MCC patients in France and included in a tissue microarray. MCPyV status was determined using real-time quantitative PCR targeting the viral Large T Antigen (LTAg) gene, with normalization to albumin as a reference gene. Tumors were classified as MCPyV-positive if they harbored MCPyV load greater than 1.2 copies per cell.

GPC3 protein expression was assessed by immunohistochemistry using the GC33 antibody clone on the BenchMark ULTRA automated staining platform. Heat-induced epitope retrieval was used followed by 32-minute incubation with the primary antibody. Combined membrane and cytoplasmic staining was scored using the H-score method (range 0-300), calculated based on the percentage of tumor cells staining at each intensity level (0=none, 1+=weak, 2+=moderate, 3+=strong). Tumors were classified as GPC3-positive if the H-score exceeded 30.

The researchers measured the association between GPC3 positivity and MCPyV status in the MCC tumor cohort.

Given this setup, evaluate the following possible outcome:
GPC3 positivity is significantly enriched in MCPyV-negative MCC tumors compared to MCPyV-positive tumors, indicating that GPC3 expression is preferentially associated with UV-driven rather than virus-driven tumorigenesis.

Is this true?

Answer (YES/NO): YES